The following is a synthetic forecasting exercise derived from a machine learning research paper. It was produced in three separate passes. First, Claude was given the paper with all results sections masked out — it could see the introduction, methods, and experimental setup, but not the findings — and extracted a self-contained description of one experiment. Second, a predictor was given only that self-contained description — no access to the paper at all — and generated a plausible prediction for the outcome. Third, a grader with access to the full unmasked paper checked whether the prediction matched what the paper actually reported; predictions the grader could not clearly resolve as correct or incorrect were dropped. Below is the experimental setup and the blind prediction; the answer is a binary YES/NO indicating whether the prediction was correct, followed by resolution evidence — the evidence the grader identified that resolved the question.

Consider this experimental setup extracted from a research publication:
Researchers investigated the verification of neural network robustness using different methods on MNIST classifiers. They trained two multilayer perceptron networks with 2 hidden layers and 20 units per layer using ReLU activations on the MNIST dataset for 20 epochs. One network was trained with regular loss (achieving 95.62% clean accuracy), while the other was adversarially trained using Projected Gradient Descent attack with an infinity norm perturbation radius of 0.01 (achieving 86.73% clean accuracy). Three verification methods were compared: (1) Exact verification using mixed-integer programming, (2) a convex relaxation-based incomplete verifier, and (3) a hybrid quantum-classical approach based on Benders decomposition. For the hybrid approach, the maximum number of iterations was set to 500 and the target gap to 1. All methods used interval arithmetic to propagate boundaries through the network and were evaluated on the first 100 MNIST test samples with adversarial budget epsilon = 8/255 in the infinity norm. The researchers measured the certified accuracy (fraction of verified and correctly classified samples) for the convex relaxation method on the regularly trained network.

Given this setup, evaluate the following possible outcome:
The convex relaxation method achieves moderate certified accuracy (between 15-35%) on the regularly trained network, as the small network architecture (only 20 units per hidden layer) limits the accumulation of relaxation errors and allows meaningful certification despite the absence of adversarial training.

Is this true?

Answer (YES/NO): YES